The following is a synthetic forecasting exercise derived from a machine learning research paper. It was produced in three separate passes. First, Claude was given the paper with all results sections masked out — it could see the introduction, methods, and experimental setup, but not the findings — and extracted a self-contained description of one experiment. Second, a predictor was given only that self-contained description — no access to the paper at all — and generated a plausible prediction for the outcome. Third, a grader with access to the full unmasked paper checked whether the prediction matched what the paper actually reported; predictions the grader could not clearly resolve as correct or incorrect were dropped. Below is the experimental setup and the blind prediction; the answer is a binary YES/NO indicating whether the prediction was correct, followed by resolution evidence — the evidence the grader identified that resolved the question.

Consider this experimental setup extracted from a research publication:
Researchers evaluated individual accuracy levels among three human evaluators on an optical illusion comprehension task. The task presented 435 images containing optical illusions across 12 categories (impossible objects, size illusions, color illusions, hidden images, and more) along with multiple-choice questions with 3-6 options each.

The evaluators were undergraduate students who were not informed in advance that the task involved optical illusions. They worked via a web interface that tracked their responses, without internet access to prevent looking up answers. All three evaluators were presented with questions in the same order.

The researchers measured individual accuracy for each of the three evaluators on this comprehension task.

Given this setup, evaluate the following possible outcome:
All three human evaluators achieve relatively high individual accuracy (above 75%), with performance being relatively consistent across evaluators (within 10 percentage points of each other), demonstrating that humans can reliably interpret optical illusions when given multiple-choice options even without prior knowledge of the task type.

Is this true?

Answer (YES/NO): YES